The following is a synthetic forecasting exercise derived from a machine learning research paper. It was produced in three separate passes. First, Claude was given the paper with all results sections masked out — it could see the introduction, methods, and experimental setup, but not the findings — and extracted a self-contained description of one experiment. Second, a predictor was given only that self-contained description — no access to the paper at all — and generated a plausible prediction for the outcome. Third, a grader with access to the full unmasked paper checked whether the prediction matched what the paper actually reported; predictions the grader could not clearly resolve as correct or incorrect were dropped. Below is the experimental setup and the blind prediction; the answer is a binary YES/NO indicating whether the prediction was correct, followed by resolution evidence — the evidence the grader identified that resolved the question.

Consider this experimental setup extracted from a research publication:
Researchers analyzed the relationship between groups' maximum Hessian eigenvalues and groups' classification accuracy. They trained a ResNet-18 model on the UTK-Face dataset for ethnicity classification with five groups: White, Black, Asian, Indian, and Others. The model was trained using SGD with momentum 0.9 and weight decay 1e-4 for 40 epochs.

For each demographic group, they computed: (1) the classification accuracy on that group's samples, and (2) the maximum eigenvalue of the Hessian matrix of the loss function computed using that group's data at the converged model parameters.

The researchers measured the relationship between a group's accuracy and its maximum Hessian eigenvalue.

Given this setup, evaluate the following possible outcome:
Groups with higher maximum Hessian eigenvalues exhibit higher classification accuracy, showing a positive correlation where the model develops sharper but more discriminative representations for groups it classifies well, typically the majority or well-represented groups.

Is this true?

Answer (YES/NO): NO